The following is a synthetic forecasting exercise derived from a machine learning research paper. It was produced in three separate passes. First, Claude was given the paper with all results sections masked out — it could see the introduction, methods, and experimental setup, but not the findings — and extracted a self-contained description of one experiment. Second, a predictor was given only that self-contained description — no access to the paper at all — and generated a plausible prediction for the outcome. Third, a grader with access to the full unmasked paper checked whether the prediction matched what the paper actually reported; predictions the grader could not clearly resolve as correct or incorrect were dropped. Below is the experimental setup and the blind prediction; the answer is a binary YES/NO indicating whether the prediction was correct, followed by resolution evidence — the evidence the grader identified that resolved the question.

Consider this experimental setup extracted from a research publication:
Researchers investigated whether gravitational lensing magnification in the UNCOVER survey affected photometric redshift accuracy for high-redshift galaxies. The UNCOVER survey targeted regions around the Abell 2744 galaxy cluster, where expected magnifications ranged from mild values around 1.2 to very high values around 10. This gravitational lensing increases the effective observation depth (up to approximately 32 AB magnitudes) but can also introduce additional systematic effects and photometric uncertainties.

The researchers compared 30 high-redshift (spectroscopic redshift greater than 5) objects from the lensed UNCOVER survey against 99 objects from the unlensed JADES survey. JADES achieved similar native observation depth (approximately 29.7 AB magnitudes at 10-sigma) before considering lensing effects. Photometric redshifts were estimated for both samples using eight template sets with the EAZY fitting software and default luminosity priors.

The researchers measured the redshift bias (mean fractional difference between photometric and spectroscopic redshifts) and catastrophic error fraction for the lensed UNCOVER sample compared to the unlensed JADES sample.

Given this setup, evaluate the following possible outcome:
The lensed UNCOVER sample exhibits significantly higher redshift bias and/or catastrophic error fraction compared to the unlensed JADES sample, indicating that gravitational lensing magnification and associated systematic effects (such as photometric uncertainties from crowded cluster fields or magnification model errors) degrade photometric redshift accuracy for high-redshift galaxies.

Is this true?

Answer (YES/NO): NO